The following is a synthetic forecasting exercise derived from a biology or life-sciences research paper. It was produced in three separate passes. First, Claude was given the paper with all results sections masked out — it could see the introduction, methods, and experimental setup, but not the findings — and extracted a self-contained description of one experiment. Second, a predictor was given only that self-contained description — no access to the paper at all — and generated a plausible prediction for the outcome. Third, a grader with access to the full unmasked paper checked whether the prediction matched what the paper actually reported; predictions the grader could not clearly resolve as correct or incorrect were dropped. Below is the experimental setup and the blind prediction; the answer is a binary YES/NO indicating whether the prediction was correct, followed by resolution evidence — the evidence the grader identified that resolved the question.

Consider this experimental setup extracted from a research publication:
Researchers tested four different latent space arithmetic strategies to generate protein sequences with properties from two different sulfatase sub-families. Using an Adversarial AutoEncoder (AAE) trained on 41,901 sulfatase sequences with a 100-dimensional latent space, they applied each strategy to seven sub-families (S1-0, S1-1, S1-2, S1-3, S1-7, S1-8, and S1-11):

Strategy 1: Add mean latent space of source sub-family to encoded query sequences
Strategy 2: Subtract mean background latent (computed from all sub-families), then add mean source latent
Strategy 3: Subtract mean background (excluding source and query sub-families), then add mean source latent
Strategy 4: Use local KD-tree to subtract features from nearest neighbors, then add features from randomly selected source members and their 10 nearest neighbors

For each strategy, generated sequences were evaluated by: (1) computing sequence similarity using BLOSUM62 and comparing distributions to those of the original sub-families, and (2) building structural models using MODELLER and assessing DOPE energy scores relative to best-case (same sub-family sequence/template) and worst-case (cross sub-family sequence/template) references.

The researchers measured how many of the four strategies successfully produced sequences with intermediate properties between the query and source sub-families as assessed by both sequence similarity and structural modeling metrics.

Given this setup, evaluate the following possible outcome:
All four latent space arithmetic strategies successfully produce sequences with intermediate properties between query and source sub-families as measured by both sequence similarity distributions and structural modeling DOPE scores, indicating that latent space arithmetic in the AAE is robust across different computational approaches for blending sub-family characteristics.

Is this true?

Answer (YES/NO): NO